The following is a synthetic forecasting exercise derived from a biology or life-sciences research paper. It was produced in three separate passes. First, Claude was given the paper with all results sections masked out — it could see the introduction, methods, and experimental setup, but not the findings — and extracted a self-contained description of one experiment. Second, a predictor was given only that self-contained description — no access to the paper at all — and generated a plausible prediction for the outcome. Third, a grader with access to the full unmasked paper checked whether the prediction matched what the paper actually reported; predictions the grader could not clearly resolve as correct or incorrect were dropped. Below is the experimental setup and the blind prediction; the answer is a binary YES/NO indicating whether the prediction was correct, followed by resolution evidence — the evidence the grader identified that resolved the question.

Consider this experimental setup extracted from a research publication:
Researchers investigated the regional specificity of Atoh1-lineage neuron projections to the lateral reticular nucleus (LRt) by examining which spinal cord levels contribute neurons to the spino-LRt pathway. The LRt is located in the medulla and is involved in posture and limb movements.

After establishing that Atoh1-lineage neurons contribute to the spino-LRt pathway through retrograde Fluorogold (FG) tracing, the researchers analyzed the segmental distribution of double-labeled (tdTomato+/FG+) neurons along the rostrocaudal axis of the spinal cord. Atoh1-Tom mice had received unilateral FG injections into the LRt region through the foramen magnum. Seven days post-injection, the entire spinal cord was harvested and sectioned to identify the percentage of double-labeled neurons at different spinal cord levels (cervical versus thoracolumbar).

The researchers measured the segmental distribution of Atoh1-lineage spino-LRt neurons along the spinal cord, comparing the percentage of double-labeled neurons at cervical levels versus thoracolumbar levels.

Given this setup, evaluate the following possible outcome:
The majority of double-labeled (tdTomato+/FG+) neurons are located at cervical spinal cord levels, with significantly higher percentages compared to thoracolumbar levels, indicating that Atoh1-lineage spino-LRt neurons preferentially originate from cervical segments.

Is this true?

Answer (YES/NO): YES